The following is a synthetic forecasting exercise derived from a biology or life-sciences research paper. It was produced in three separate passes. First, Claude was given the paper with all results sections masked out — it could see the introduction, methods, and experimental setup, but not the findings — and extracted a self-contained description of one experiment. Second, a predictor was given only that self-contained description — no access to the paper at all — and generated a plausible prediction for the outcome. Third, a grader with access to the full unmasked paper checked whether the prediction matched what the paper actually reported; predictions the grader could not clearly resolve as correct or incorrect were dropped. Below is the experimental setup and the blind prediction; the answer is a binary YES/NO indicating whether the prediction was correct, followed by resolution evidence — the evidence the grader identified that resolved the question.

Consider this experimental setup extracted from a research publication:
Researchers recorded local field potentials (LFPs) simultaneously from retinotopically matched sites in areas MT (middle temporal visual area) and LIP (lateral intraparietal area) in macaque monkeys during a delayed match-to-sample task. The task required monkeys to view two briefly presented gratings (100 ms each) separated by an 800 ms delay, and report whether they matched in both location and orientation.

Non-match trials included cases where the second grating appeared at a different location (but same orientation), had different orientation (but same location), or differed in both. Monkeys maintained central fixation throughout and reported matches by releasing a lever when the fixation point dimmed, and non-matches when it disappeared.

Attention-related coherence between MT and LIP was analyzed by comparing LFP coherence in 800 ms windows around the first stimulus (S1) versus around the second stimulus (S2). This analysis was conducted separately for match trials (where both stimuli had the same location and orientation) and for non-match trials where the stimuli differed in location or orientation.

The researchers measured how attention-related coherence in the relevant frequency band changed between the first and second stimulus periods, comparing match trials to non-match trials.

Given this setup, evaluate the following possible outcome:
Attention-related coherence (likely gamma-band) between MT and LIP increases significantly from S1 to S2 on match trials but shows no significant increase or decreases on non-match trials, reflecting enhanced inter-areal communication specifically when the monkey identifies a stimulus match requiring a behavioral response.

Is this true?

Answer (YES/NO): NO